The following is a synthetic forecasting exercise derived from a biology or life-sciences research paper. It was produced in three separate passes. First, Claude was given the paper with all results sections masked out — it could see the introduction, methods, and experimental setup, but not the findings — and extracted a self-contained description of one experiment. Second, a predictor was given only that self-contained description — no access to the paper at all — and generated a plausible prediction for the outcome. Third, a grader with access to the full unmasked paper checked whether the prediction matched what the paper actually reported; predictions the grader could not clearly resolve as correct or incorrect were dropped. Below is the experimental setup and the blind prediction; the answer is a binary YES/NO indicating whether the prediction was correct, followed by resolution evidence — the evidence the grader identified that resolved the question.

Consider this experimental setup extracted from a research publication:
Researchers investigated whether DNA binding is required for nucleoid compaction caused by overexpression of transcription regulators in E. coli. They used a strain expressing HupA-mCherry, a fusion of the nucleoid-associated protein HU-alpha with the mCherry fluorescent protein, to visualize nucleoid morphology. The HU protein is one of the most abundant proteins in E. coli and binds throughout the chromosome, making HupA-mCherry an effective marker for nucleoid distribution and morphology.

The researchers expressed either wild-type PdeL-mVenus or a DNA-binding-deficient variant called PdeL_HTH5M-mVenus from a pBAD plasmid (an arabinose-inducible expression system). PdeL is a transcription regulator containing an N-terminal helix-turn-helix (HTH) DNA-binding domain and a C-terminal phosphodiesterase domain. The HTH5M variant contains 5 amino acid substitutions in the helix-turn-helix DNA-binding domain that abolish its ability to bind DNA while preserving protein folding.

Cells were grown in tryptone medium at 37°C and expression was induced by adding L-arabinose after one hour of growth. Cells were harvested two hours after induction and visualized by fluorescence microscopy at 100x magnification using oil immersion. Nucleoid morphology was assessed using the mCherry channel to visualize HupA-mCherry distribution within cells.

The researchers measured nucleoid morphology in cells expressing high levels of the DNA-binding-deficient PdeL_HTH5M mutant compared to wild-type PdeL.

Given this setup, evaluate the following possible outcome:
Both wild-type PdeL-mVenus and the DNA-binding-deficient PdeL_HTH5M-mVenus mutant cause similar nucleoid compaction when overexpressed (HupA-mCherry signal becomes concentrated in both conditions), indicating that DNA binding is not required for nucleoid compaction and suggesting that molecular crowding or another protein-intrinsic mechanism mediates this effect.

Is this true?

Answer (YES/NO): NO